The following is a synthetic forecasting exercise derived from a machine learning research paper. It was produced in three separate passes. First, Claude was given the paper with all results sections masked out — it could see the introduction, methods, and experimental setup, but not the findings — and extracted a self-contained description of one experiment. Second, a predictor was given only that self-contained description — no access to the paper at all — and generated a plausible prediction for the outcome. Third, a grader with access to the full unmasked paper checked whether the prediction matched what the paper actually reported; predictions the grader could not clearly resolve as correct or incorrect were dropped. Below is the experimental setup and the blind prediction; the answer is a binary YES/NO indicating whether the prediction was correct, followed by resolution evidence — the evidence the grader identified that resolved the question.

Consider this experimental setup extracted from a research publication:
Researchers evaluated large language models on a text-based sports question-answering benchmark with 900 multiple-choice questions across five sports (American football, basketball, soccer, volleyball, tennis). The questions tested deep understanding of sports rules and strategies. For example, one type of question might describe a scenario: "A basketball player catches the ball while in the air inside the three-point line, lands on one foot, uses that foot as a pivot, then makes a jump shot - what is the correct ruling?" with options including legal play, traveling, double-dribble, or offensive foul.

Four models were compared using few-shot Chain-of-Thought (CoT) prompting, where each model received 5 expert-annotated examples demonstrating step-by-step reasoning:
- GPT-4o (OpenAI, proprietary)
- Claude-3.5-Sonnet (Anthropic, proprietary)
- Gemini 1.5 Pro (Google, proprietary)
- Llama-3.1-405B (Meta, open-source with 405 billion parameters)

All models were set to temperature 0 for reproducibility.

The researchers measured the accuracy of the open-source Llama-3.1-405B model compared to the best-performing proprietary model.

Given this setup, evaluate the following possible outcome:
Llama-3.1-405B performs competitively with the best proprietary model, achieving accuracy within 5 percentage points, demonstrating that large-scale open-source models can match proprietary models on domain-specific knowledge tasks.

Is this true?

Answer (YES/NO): NO